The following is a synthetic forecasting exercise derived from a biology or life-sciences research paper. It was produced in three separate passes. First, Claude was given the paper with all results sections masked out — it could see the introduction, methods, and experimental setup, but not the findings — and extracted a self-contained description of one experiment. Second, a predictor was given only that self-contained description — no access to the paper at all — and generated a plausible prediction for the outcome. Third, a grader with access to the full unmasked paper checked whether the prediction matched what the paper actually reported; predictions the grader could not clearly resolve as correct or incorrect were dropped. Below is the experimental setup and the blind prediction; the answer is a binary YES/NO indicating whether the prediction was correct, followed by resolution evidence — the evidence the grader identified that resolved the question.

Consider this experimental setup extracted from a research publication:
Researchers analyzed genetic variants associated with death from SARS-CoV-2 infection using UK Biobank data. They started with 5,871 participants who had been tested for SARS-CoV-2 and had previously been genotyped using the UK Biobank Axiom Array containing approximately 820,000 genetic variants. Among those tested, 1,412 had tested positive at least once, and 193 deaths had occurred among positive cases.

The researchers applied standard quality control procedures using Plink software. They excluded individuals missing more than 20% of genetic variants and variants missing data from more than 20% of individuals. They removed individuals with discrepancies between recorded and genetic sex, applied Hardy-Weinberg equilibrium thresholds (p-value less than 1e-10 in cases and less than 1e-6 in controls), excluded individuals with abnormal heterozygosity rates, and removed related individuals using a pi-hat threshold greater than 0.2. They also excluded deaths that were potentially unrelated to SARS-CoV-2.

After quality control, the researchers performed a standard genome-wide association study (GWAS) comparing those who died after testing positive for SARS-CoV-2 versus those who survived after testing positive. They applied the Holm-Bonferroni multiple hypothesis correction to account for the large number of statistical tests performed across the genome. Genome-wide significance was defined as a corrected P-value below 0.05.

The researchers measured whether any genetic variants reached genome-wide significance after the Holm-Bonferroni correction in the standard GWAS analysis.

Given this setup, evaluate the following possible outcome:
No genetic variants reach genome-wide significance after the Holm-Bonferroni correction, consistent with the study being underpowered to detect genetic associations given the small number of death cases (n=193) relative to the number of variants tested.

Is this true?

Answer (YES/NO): YES